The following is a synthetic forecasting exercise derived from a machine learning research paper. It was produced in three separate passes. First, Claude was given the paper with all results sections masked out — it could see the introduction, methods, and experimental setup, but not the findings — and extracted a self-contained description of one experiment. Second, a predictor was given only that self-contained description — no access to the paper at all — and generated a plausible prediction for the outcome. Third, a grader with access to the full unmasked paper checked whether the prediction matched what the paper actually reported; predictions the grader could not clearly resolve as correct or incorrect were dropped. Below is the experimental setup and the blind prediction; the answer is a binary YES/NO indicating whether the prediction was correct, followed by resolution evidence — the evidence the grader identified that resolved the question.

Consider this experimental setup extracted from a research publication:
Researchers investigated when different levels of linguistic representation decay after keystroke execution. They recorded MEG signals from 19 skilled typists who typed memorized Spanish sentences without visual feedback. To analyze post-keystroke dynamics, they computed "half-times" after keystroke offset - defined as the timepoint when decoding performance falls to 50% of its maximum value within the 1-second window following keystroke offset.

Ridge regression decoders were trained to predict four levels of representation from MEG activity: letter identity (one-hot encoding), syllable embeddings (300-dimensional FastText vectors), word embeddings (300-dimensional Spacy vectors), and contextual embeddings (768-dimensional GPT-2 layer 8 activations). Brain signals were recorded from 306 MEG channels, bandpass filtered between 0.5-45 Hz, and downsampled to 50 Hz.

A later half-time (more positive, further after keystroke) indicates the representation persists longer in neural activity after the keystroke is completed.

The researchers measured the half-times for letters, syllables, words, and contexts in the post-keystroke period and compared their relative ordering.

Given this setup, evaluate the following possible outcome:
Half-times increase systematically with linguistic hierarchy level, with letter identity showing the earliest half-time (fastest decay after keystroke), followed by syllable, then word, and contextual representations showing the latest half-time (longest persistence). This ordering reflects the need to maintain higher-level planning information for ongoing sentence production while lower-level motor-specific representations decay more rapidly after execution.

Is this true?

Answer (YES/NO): YES